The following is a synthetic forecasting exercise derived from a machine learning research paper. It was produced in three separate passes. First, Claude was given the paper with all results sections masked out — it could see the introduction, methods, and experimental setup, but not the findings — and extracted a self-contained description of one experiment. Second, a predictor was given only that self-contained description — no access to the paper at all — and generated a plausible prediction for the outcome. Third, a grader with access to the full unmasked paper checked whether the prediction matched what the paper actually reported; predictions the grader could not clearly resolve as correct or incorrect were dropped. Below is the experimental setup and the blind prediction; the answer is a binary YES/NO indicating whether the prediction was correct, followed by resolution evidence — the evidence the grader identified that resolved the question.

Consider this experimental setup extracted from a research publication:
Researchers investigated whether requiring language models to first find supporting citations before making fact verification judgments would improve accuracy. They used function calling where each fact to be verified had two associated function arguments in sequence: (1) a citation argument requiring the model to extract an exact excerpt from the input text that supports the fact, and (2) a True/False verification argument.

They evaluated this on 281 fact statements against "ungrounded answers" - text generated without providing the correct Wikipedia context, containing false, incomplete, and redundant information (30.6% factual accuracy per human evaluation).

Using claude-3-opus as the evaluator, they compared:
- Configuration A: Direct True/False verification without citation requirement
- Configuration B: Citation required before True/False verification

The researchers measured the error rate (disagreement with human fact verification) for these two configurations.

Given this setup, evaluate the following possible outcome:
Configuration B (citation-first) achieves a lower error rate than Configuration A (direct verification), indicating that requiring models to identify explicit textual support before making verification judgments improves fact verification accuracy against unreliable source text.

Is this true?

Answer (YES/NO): NO